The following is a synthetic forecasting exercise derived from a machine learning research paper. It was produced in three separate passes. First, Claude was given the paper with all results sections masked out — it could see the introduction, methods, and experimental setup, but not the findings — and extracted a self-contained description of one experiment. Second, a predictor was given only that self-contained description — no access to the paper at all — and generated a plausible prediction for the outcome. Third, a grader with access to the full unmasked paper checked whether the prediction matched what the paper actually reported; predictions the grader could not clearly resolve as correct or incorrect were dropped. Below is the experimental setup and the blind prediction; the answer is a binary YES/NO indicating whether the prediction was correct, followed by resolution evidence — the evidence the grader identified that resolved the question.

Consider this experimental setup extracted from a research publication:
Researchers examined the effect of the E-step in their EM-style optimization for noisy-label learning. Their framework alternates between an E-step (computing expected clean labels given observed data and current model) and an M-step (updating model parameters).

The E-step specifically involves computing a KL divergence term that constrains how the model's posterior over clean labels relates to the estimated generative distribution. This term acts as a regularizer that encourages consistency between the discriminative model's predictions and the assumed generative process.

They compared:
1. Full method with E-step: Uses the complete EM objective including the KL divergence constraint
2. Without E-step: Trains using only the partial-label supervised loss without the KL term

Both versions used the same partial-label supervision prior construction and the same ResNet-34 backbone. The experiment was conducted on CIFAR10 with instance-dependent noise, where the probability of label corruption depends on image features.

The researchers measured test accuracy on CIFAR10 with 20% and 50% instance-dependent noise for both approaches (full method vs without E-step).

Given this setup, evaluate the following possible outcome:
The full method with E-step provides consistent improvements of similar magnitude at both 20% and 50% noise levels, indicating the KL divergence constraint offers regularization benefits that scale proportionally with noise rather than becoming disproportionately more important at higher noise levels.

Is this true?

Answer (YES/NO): NO